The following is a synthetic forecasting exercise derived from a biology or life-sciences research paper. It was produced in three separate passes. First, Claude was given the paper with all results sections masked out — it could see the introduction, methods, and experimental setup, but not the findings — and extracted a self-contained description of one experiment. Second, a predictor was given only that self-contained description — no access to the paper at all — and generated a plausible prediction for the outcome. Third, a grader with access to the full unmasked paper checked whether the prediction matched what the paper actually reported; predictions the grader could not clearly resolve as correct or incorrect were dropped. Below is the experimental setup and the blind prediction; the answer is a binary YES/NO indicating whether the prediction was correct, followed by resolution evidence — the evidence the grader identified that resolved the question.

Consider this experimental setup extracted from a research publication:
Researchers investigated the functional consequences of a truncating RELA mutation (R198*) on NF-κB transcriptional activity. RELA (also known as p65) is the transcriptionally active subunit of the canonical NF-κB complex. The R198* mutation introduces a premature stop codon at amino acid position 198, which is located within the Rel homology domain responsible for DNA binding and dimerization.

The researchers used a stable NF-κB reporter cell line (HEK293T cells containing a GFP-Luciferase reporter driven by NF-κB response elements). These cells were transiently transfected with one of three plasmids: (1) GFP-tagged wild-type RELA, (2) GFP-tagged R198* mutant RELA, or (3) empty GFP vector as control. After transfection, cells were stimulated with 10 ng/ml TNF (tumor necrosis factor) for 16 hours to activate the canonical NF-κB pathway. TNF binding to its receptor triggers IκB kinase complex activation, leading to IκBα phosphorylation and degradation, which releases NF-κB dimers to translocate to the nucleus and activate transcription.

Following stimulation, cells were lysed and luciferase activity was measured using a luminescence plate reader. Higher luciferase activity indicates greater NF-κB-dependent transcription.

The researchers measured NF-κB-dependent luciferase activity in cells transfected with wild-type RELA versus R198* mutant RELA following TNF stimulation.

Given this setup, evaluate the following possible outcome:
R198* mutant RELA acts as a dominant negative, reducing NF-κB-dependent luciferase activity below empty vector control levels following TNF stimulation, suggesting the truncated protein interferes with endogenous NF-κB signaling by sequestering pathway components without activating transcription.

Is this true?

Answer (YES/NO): NO